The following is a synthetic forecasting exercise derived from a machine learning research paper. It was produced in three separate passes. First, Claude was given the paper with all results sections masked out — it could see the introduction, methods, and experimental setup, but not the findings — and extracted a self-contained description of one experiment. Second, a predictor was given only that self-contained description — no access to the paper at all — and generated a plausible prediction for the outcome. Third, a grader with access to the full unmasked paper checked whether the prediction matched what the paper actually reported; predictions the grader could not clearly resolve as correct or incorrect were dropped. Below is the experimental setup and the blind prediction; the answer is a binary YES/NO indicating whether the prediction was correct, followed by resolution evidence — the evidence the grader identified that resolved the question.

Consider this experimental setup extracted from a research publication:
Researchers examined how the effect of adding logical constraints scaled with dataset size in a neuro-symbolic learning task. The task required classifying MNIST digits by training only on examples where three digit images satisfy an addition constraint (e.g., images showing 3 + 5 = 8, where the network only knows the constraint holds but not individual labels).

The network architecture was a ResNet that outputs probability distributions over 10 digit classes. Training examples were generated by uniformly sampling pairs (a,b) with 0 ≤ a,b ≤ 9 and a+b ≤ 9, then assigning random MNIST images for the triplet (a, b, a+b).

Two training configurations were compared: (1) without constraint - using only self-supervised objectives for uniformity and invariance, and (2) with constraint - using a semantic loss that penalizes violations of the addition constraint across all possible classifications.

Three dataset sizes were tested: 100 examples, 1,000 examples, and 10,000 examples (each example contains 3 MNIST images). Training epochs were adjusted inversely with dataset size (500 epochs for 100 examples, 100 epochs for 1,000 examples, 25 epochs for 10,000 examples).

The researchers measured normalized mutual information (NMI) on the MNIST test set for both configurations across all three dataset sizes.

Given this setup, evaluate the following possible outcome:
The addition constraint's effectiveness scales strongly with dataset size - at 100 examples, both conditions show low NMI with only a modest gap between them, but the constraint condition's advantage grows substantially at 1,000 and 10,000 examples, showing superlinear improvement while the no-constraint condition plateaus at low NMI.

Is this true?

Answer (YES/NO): NO